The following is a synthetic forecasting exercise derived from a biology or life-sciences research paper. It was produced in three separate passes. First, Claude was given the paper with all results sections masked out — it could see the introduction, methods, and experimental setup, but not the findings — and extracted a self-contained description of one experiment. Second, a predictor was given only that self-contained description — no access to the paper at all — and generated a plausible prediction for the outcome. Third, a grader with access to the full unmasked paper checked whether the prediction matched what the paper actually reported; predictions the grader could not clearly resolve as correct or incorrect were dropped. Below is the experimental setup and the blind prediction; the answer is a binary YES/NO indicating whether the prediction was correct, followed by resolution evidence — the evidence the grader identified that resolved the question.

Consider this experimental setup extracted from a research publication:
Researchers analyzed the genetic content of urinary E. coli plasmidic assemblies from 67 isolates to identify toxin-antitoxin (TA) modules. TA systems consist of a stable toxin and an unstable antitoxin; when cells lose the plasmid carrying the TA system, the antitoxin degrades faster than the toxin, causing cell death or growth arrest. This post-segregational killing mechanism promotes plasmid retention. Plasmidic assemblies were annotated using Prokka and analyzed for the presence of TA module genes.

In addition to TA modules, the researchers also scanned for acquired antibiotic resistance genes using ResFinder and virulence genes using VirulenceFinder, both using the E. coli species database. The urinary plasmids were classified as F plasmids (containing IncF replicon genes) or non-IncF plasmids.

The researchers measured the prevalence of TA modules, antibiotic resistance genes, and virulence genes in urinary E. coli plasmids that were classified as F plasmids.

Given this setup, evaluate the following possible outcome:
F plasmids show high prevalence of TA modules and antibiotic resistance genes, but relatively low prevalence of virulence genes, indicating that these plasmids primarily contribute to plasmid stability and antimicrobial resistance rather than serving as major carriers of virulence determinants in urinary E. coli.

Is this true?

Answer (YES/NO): NO